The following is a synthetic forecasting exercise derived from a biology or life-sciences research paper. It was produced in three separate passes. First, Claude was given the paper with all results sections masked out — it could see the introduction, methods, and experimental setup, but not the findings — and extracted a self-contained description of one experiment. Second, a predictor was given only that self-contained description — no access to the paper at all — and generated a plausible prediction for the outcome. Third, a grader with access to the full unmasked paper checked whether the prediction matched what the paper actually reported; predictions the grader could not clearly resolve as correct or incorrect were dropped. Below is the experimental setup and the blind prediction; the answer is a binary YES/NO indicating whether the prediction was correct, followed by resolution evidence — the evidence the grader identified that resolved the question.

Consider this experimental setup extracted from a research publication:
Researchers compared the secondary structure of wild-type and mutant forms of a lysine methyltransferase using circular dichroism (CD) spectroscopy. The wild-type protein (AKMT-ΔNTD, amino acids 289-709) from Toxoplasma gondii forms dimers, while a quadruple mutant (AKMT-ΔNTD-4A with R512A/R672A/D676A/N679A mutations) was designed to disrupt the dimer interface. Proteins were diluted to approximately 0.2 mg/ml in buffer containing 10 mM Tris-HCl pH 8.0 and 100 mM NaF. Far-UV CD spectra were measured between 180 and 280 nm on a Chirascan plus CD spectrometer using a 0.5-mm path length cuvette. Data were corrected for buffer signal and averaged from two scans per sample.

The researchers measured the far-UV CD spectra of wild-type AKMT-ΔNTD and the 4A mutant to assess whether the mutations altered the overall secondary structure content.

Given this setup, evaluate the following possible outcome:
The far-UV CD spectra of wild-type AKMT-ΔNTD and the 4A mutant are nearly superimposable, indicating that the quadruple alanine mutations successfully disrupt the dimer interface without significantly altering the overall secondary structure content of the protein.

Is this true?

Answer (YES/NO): YES